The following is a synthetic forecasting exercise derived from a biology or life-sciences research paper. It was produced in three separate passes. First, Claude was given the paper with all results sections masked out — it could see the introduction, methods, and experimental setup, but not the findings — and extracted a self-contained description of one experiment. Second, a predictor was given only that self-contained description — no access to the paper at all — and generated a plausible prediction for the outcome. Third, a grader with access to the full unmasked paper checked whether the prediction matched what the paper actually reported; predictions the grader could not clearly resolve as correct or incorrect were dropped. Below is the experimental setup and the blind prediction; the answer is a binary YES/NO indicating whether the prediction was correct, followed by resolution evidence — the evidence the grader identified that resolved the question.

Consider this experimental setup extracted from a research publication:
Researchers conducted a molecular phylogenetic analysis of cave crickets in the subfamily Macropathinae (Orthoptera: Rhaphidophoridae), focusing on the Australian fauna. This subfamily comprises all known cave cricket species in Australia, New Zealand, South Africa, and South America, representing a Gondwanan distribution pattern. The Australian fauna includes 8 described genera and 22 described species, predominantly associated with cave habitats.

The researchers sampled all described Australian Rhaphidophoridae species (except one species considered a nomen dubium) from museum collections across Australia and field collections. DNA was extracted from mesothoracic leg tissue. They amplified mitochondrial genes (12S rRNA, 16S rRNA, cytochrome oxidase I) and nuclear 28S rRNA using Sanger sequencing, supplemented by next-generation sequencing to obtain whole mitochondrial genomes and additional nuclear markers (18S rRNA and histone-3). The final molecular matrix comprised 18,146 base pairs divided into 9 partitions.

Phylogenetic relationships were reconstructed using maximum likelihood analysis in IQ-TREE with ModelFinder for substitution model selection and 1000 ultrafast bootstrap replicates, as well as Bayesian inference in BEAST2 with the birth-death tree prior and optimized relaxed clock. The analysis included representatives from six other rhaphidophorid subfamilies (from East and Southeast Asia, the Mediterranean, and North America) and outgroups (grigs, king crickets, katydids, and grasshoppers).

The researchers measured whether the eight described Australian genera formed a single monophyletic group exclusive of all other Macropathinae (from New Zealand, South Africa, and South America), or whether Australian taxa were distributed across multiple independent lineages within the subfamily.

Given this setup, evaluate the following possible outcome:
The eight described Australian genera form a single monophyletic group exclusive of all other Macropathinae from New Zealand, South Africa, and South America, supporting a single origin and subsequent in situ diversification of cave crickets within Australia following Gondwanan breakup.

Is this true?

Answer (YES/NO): NO